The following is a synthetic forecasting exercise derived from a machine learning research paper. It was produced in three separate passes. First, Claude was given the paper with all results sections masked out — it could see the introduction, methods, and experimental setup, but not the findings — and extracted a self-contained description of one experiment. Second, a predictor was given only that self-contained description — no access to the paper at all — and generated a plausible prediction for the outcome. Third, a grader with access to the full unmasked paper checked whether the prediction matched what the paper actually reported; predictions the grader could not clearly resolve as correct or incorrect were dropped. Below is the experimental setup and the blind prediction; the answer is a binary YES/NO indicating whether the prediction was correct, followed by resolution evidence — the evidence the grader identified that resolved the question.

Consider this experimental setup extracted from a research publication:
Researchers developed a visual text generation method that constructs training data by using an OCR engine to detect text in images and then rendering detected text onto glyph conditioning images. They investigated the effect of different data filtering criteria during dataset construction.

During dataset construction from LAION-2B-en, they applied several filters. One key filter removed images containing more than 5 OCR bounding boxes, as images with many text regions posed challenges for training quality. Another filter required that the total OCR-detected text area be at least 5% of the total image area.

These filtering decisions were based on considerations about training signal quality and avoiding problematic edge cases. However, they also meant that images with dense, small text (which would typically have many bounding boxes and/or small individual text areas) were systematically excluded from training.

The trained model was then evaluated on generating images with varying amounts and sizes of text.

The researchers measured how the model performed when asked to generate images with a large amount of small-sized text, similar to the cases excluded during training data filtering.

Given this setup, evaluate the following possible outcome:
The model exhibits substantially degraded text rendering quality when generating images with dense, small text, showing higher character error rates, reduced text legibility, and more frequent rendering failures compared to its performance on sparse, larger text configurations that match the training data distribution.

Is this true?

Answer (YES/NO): YES